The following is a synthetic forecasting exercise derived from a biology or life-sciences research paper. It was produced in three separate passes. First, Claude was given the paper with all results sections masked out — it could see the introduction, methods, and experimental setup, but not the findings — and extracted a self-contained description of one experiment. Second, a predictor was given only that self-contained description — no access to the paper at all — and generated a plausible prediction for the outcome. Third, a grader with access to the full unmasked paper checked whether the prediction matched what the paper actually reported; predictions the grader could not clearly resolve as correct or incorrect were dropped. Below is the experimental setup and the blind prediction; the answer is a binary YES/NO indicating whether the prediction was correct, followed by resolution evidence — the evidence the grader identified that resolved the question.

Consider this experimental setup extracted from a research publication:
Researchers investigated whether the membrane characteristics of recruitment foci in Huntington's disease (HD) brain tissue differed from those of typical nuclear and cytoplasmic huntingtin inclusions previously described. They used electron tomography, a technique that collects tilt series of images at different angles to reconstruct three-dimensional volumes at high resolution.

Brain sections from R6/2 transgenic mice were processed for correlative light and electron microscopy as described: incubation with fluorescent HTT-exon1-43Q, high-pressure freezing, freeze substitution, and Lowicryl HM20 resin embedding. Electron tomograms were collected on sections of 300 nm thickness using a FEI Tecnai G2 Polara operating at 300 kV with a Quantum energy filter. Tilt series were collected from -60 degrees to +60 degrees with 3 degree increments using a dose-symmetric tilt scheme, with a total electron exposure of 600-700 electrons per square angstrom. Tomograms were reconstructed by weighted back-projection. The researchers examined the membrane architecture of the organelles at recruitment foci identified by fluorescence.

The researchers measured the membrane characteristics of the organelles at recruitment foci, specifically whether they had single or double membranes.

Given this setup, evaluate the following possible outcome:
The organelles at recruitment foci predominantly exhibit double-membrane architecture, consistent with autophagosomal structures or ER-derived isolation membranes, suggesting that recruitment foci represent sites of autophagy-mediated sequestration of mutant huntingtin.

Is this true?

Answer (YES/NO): NO